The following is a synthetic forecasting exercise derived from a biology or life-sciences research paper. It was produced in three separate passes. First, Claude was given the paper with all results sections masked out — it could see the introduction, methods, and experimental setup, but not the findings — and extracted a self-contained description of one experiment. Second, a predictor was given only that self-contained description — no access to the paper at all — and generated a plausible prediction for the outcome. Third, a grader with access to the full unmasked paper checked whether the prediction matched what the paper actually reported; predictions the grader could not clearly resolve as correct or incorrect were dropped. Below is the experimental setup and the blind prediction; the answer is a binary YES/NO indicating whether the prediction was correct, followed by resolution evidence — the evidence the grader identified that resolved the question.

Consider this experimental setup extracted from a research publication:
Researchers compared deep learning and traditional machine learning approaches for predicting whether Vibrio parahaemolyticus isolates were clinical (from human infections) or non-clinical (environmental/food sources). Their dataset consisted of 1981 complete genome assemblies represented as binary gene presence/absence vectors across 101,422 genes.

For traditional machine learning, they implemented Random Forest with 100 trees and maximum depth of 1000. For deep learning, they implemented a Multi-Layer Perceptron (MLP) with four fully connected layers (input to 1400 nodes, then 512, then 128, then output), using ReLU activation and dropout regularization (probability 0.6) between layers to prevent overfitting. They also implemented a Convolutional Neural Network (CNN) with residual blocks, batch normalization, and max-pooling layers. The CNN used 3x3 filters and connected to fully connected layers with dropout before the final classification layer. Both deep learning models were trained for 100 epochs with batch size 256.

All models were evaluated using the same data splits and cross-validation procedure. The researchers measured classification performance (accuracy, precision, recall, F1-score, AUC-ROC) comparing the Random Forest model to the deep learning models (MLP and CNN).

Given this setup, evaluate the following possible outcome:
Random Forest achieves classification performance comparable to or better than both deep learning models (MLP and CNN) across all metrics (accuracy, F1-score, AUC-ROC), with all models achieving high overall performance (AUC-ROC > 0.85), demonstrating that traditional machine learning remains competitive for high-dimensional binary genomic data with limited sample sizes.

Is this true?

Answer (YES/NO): NO